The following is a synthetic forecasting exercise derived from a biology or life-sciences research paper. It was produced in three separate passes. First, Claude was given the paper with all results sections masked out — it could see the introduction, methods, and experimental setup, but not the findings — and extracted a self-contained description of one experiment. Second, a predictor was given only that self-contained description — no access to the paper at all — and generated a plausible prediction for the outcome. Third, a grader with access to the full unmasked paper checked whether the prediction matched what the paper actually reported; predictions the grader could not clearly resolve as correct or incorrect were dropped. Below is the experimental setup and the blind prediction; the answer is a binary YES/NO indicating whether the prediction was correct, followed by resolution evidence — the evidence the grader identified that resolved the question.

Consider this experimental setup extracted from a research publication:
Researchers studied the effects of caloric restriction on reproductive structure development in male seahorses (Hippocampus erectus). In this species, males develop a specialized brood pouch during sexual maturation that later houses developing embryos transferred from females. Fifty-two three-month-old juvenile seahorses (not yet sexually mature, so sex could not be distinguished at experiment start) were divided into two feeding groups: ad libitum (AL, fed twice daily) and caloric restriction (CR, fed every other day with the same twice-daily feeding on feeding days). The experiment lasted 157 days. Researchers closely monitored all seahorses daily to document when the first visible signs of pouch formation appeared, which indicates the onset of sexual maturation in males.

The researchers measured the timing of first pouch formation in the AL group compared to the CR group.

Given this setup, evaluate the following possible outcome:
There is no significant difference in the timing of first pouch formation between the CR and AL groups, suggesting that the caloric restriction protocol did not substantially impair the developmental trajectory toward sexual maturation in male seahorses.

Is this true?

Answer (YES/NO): NO